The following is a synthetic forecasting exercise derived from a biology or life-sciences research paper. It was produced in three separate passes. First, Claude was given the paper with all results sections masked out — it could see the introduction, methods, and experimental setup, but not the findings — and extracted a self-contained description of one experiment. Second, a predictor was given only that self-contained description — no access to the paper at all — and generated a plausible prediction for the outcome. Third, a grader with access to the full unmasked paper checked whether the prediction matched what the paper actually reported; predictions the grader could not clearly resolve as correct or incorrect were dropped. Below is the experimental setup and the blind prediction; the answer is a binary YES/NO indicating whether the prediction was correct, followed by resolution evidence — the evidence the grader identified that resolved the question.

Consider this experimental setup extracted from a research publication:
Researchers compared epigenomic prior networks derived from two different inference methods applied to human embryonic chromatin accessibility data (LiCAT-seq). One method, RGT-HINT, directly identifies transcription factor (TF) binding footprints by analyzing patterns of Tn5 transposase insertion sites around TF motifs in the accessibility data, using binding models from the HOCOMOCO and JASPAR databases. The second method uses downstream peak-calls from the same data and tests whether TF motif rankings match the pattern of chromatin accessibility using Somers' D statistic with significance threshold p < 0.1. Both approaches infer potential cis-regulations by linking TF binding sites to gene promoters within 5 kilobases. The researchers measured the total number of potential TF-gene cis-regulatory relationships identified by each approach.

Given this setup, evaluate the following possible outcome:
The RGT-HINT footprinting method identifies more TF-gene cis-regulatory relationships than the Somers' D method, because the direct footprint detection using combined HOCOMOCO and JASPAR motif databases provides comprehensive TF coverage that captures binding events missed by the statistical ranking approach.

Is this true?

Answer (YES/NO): YES